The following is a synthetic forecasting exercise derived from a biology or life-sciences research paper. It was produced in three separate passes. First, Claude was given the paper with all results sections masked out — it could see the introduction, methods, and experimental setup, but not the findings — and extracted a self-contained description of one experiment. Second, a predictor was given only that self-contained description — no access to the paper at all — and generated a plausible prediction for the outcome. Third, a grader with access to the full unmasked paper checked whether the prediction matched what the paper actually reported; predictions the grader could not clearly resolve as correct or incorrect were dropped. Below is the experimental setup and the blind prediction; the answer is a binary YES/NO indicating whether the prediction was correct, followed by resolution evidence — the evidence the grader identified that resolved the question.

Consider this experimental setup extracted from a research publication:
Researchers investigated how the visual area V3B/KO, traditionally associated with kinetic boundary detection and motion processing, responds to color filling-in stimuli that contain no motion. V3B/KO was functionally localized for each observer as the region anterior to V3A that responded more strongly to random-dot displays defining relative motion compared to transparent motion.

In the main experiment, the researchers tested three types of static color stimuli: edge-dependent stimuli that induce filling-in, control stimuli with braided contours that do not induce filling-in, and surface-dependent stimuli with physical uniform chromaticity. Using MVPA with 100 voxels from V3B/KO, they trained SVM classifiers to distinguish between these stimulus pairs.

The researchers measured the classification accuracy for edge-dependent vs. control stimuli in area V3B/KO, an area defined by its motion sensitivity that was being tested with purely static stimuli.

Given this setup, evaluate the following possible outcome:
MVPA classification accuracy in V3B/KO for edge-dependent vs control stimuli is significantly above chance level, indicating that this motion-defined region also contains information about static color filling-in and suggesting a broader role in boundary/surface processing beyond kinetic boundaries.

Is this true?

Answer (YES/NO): YES